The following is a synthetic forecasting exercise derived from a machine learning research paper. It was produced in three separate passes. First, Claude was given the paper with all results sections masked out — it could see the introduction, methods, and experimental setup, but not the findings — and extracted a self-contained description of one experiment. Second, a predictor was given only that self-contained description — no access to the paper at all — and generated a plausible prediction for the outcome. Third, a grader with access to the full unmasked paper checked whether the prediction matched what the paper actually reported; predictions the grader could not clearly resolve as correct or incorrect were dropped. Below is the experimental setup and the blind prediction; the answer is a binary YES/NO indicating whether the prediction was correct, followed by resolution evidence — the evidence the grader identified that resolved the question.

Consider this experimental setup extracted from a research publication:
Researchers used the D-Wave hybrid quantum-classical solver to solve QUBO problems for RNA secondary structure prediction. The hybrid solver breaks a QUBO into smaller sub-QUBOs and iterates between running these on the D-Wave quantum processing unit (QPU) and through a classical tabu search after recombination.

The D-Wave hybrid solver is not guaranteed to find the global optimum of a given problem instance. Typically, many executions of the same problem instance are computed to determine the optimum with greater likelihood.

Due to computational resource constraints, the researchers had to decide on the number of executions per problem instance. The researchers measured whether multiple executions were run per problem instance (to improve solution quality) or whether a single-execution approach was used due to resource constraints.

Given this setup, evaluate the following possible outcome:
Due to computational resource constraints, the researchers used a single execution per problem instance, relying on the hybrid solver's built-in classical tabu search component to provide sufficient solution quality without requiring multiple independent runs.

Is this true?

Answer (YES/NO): YES